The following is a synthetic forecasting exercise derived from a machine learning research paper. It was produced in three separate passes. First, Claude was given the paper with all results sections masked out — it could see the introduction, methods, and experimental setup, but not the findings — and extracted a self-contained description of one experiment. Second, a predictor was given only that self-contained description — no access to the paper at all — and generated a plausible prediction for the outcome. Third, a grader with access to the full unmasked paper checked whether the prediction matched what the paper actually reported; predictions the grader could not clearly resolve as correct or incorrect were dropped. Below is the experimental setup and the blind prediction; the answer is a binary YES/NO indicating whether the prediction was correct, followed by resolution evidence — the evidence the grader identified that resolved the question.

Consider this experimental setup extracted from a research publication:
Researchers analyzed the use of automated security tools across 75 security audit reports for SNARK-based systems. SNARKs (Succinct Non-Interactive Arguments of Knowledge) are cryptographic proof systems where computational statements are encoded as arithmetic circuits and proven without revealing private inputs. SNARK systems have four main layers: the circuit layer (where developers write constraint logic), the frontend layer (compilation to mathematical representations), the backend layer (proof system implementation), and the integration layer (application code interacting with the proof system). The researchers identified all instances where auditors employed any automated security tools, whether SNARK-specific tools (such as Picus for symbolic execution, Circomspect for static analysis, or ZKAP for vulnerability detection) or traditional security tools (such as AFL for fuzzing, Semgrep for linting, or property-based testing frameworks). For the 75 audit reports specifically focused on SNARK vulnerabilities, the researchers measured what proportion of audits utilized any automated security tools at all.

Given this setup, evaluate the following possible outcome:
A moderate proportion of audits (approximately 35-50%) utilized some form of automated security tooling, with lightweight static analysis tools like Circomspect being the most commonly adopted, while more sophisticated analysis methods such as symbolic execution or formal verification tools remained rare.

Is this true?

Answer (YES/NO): NO